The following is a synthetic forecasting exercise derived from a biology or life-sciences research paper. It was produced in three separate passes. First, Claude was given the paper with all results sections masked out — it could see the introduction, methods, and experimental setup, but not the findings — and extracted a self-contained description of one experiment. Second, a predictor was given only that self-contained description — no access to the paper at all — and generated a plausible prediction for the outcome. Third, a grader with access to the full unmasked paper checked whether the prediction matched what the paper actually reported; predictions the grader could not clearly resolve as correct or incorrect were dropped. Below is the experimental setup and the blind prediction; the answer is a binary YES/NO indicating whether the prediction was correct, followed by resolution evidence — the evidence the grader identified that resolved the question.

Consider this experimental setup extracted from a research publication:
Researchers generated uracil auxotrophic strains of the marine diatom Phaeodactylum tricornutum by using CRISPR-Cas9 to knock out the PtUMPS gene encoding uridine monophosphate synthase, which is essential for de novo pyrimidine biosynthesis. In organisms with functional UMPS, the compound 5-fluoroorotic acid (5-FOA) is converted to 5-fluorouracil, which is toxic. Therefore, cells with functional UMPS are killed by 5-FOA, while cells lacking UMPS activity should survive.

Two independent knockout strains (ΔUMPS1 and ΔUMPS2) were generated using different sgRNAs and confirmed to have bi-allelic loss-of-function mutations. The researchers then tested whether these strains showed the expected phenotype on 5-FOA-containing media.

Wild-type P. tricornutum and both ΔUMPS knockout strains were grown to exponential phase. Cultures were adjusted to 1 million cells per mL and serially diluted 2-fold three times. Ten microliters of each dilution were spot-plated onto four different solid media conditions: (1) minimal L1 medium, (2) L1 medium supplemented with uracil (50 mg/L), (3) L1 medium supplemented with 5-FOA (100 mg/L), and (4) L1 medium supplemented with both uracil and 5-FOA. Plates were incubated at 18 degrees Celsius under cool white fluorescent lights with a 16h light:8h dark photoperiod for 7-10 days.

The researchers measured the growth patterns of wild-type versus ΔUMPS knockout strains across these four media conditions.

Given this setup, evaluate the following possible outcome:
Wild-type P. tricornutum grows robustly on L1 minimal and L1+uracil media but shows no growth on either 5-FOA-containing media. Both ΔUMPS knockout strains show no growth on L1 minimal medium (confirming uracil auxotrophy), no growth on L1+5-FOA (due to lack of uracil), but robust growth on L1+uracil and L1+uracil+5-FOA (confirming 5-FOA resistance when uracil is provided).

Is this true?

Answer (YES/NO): YES